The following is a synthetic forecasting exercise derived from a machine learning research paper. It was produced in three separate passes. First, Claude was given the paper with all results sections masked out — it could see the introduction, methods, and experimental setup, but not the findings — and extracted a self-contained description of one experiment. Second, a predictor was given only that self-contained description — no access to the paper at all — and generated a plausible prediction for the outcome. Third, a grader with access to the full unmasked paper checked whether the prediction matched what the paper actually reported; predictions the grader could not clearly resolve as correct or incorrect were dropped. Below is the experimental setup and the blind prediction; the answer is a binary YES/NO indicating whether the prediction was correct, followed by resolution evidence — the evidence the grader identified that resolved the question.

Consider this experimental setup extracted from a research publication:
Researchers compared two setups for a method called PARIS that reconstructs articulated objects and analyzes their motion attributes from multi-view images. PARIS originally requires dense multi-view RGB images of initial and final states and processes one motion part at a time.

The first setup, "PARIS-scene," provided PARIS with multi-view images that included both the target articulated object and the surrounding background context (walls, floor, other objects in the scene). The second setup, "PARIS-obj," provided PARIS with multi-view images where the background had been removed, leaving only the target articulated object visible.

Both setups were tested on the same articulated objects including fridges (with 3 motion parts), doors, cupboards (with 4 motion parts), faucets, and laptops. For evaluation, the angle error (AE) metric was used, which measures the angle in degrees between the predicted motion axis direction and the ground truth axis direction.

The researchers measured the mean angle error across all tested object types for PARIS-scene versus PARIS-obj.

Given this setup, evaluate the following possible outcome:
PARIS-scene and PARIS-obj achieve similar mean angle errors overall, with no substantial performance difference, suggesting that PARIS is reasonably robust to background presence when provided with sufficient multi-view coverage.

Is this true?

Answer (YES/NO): NO